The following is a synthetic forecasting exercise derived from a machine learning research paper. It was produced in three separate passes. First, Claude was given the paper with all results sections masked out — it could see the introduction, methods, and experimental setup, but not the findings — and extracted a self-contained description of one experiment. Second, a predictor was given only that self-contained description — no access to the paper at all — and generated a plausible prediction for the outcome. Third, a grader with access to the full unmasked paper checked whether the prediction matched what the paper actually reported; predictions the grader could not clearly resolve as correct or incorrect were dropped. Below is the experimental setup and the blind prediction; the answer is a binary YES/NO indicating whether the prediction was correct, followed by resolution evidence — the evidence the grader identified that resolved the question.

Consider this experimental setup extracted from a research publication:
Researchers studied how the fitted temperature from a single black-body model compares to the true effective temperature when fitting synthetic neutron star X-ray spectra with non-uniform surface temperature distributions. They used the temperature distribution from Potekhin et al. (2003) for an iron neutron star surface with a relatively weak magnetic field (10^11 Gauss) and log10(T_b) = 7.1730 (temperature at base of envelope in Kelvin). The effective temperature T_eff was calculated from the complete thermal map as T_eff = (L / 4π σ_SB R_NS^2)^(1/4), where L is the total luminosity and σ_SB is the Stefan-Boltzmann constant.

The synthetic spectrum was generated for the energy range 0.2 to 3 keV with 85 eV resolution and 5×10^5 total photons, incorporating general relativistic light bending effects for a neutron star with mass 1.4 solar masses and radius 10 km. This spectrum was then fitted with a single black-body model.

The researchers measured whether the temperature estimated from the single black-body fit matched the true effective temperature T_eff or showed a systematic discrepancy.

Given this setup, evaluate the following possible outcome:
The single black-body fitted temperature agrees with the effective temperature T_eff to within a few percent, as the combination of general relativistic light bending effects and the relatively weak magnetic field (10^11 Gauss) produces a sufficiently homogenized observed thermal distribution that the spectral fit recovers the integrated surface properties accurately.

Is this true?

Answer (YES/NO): NO